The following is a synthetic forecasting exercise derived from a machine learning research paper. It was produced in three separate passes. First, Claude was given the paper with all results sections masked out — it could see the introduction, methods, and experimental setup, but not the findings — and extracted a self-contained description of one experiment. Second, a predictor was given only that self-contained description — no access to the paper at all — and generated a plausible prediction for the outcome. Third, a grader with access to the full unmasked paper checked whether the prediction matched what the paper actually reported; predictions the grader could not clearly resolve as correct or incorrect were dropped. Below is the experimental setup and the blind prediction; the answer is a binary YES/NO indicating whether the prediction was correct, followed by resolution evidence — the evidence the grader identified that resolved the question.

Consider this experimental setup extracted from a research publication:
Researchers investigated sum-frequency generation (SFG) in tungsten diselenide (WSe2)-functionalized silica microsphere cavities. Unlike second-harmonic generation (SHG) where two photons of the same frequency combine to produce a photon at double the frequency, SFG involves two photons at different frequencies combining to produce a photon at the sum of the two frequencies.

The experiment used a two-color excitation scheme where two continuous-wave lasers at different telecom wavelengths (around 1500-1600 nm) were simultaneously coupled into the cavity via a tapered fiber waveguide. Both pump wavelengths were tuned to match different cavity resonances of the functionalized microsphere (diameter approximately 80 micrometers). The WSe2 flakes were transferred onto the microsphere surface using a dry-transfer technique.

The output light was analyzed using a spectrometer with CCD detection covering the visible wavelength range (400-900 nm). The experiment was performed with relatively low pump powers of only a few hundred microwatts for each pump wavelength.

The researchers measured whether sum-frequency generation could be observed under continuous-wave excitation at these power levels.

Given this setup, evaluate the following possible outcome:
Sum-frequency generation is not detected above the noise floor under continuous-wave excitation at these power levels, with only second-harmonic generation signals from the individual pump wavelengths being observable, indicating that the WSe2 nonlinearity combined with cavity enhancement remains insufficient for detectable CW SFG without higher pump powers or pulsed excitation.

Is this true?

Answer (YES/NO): NO